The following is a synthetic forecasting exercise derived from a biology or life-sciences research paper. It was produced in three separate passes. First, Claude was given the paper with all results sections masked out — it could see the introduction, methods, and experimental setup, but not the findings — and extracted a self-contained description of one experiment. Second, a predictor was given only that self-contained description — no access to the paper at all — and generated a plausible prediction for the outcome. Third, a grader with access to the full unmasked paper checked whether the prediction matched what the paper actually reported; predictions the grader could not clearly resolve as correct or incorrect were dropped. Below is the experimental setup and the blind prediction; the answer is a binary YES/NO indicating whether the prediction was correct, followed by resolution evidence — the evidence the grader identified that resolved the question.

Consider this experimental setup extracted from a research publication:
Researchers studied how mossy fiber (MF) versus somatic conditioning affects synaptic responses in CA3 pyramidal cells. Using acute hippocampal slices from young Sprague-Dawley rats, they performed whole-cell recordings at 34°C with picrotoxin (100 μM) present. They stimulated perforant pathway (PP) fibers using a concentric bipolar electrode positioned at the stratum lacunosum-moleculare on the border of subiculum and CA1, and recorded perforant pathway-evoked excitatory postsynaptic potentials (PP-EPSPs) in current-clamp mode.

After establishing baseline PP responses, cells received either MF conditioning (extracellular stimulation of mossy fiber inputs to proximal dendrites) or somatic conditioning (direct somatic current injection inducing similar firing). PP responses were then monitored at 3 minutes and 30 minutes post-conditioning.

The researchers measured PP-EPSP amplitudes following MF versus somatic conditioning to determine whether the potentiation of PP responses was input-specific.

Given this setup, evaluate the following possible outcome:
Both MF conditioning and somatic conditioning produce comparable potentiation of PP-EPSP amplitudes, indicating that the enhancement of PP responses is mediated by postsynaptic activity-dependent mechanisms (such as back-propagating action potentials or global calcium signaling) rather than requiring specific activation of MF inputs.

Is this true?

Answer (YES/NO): NO